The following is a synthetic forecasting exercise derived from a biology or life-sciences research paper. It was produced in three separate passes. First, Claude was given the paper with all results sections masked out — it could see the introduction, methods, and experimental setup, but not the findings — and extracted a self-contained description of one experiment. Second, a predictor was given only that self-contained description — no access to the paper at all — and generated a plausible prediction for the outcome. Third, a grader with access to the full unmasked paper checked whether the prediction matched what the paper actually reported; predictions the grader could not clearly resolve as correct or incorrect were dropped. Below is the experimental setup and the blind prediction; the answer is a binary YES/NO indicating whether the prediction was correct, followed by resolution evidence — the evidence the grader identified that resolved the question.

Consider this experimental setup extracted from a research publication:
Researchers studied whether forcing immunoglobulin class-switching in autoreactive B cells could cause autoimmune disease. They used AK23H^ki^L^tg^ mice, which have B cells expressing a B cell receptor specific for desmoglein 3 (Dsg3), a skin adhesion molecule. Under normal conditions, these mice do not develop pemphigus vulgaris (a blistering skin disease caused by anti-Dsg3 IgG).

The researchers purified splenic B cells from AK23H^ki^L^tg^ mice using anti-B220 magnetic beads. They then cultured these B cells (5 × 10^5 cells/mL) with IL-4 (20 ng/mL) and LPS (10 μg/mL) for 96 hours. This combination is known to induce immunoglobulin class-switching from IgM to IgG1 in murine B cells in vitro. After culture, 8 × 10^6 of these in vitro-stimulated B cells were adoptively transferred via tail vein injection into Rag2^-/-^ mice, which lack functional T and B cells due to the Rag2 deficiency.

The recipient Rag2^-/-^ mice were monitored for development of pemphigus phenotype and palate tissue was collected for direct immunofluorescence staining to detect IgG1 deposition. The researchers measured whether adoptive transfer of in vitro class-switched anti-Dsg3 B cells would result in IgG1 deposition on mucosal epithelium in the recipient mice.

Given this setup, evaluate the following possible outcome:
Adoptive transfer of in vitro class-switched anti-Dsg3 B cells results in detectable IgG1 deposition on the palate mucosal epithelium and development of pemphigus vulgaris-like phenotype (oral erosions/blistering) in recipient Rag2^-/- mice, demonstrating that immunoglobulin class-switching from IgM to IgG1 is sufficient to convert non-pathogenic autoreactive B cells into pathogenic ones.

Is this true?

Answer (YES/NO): NO